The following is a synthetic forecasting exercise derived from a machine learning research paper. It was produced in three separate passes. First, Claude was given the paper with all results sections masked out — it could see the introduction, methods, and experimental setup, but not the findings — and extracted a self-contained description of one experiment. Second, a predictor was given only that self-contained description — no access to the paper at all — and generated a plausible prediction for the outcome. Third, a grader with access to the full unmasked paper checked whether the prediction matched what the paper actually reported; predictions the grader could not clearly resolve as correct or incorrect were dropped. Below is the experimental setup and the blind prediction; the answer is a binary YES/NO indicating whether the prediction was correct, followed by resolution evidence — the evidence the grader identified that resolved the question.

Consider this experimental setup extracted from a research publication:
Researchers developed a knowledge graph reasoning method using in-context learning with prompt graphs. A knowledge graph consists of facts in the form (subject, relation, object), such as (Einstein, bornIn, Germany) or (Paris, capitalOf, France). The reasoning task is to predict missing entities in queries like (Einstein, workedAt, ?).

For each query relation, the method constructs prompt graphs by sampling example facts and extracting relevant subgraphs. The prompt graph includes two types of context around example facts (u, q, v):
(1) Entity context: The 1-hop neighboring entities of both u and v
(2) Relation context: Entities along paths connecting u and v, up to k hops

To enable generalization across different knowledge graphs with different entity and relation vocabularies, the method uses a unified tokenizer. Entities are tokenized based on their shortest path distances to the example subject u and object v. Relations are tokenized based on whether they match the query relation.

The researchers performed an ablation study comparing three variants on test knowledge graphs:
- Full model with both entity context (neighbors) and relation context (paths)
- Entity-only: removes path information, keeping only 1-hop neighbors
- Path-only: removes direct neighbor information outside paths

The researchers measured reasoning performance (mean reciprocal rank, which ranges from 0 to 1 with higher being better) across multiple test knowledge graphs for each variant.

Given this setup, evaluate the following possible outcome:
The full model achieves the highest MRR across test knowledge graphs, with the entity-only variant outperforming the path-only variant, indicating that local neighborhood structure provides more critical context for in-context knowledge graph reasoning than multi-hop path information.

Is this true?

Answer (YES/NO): YES